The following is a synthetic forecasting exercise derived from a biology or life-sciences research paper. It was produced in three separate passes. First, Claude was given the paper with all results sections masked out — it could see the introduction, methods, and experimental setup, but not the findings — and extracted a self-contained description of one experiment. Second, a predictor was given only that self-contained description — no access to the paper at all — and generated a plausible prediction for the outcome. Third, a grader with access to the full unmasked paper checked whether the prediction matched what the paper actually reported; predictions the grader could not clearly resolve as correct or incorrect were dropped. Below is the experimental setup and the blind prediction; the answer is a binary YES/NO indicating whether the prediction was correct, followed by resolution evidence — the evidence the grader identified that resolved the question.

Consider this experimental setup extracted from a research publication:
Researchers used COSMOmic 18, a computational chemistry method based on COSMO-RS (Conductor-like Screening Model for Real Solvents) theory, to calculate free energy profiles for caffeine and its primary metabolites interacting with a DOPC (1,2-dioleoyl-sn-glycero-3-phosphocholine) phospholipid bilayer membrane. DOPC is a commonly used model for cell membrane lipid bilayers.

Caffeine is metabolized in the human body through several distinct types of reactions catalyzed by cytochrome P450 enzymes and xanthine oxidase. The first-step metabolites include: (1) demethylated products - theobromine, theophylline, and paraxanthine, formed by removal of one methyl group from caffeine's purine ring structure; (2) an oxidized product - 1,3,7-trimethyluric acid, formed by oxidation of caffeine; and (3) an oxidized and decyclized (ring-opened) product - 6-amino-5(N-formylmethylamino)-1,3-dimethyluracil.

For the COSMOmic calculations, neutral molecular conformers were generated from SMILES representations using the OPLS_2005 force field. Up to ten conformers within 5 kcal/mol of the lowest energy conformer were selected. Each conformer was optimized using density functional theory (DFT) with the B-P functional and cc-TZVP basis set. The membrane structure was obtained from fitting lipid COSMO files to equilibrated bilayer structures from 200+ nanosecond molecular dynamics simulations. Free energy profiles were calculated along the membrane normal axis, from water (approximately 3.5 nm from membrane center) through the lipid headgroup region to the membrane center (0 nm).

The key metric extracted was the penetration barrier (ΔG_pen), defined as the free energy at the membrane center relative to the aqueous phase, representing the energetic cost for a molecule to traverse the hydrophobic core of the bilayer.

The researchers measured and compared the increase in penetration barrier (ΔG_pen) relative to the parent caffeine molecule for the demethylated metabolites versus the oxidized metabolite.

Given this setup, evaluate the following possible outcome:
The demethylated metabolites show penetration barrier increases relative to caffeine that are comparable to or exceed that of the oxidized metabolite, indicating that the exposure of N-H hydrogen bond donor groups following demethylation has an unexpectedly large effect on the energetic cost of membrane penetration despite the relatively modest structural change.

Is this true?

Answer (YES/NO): NO